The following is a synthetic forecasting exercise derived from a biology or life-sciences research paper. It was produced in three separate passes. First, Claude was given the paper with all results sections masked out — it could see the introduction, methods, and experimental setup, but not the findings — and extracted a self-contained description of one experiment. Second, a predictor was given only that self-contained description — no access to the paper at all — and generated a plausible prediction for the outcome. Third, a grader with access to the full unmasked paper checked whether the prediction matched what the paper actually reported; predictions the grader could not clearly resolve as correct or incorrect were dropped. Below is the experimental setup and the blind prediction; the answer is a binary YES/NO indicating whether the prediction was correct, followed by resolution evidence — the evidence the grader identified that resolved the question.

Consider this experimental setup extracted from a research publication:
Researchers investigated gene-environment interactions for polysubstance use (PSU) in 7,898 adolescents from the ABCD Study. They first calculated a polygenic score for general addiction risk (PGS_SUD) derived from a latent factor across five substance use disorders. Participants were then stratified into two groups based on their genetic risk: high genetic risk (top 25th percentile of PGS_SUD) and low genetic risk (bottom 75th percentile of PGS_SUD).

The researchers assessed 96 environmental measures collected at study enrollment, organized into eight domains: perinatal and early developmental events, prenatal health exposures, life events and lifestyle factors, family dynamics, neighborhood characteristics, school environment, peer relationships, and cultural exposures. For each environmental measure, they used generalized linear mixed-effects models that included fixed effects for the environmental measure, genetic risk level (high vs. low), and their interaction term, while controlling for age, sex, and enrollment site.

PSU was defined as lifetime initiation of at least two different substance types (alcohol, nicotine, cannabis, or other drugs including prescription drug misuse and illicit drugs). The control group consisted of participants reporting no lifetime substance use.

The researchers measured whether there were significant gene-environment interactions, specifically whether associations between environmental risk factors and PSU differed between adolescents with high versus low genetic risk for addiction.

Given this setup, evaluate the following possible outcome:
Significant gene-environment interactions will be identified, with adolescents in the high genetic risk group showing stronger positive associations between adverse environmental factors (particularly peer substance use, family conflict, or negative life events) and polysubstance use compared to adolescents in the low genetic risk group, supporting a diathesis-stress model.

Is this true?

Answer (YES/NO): NO